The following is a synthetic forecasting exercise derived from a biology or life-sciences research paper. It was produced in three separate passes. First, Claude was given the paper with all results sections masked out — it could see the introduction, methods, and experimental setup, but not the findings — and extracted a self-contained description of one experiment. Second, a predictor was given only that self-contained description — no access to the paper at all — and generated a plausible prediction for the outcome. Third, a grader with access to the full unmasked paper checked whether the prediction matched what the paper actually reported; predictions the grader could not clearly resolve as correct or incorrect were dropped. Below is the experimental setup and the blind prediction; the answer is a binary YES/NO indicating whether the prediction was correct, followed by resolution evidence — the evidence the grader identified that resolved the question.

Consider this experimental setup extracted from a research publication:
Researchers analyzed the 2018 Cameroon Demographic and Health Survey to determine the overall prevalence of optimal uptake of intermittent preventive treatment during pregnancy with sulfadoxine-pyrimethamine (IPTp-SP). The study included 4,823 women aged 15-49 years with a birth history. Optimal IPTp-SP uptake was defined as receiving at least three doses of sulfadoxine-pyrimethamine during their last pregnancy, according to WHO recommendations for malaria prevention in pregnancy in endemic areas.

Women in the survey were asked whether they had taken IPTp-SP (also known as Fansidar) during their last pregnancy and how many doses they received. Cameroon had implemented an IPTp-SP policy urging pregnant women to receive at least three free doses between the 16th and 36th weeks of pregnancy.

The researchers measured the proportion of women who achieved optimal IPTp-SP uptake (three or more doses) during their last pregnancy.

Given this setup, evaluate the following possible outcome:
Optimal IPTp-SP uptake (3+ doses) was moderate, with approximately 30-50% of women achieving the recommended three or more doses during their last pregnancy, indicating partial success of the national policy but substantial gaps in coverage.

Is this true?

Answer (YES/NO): YES